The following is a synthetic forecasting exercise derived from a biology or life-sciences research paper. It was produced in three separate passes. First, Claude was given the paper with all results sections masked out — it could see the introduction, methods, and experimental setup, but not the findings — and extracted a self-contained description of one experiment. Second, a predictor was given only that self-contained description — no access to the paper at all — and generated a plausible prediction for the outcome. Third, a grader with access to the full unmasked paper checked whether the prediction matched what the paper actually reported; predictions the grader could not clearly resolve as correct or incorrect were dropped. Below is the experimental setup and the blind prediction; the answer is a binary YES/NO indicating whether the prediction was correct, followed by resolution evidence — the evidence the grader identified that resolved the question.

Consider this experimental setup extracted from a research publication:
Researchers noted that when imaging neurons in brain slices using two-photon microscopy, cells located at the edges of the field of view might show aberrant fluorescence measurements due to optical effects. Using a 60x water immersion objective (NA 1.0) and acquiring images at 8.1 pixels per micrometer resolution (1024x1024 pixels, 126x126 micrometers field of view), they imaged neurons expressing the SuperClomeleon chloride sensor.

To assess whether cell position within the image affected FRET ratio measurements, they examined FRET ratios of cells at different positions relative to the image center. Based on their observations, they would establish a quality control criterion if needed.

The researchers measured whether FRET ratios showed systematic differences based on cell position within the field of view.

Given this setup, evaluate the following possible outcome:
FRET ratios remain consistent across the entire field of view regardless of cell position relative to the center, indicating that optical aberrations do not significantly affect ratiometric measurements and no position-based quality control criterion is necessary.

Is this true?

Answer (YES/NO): NO